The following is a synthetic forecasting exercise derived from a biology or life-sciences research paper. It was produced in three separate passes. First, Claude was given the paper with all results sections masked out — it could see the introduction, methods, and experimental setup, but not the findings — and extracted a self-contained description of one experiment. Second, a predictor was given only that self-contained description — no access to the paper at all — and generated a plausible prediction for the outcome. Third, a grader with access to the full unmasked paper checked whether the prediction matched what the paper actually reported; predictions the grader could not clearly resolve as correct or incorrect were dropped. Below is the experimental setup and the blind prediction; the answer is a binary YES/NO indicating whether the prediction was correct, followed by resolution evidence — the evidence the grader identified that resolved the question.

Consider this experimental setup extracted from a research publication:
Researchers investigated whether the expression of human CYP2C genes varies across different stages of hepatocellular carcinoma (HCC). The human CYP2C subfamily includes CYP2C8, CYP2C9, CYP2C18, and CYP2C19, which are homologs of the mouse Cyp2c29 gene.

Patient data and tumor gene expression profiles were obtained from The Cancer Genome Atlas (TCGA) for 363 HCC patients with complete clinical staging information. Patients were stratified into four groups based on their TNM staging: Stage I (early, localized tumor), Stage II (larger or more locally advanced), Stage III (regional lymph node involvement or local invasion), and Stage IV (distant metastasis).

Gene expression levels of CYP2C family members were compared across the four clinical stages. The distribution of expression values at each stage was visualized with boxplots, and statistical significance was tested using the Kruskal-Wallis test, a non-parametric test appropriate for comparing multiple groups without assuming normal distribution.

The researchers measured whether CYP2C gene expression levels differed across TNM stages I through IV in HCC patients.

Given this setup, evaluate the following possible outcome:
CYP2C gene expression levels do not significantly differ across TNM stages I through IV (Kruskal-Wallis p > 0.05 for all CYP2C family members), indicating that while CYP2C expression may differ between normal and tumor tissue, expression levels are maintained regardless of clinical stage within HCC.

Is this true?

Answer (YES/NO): NO